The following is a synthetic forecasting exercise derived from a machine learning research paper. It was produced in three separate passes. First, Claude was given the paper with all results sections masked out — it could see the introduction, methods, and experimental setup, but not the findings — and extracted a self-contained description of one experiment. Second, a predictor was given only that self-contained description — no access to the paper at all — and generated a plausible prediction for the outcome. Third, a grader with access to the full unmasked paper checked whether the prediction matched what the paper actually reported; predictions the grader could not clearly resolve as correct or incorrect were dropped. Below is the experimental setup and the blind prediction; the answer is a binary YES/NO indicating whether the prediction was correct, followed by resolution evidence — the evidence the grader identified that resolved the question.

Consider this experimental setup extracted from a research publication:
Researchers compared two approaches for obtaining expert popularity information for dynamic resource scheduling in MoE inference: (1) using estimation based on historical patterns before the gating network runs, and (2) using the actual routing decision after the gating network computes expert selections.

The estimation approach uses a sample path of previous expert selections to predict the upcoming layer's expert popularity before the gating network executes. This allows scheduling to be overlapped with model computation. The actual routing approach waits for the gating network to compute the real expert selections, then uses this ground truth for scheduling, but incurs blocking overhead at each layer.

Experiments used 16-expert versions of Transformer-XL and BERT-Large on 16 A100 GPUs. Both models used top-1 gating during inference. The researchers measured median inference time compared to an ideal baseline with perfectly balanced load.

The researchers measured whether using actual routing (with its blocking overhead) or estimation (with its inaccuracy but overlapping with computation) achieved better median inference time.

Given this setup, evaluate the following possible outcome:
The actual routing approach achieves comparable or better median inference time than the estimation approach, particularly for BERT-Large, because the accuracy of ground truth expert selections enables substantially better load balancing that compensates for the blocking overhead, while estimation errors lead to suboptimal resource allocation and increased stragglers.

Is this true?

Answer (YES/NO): NO